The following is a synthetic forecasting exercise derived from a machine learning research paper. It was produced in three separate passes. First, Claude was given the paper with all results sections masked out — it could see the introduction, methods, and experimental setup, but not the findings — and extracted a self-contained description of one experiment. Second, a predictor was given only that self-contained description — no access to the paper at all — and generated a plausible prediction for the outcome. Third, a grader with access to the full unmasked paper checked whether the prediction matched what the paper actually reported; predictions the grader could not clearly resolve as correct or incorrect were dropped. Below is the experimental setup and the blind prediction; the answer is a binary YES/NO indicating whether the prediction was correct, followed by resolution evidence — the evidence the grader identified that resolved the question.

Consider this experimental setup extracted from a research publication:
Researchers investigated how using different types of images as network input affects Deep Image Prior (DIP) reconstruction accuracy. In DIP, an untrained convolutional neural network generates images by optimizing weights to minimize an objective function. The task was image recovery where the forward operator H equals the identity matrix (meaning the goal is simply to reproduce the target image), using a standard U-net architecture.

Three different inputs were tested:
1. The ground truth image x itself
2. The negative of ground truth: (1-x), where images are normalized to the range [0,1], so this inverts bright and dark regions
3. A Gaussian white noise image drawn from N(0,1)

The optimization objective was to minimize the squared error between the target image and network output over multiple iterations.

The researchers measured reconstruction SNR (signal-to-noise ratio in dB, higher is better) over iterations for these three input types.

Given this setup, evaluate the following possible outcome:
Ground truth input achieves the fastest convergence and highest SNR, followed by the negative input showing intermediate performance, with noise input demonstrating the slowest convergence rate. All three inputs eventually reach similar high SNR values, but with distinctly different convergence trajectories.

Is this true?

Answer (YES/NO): NO